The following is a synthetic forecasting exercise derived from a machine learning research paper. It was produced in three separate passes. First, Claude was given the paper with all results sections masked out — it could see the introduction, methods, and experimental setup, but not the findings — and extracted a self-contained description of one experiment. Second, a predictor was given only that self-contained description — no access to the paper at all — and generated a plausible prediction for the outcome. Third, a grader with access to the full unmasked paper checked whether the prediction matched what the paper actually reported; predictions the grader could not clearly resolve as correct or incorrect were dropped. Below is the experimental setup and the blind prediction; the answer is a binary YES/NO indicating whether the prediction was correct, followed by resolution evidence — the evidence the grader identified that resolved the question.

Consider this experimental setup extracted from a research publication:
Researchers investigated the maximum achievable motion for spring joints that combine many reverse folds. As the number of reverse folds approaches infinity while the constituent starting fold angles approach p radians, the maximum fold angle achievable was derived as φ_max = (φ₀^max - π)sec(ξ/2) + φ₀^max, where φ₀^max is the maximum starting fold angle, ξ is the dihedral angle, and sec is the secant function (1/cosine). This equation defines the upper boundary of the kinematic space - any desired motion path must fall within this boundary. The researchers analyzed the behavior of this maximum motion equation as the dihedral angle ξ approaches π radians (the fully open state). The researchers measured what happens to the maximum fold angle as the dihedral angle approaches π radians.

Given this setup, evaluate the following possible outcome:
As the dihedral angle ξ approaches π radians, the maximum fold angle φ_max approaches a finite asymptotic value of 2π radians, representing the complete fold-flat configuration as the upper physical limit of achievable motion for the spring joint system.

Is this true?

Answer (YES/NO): NO